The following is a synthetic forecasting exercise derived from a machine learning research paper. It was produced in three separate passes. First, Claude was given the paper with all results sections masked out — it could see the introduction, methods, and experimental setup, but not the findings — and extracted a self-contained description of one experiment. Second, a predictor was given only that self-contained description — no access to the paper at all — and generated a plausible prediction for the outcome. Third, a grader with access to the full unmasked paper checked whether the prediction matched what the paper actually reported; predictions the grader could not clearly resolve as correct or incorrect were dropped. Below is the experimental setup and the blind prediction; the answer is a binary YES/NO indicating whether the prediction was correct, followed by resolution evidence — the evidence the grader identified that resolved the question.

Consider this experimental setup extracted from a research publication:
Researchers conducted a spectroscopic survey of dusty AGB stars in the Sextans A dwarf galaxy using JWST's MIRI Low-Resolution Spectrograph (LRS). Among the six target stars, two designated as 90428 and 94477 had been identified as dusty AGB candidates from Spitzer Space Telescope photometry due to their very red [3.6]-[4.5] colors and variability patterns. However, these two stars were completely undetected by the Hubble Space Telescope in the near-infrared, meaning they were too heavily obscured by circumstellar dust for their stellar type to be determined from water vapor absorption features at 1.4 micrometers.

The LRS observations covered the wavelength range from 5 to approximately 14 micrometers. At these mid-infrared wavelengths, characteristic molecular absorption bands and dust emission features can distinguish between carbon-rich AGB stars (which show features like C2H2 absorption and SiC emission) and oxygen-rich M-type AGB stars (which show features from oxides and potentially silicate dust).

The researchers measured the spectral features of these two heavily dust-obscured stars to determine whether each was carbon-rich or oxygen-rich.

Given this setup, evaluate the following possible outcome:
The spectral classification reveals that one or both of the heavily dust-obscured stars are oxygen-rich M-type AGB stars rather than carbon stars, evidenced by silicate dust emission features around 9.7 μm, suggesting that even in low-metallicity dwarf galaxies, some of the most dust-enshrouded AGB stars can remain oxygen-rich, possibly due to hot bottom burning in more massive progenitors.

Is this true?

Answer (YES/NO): NO